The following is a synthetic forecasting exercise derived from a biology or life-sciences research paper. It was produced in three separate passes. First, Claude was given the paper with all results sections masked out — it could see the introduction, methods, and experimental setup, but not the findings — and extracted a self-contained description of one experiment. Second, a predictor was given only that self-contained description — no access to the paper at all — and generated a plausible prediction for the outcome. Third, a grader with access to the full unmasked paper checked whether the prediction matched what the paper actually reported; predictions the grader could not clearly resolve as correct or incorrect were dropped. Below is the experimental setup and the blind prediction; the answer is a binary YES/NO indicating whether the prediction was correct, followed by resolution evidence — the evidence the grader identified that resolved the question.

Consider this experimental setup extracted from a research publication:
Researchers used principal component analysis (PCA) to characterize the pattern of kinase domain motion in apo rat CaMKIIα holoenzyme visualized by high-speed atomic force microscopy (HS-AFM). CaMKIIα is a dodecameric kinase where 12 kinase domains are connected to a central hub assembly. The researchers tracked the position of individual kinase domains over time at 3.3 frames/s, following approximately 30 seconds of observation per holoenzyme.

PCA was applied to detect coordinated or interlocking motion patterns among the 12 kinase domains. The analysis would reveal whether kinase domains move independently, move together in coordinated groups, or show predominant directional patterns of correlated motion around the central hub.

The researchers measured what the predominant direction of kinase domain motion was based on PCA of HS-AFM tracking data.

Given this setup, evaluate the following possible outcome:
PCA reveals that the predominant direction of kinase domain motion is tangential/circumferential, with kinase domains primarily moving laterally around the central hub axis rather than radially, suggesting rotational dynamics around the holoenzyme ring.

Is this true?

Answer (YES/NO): YES